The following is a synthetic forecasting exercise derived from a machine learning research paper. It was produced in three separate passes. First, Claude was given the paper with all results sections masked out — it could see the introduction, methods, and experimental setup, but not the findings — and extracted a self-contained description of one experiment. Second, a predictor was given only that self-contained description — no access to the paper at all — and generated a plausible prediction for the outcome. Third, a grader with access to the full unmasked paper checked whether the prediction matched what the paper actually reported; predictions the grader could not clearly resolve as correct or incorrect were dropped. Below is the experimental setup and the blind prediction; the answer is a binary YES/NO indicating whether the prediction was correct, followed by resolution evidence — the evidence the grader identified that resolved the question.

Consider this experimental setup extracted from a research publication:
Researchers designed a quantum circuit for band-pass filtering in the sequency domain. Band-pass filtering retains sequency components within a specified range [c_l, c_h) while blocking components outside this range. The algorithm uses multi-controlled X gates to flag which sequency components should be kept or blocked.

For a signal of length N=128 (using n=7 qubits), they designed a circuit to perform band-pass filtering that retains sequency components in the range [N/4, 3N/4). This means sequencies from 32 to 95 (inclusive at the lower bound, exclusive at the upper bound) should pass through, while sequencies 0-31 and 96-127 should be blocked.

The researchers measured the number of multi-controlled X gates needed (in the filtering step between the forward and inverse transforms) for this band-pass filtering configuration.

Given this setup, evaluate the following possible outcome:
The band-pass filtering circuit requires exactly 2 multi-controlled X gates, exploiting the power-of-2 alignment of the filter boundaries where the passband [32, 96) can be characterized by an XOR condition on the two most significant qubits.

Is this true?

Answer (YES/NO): YES